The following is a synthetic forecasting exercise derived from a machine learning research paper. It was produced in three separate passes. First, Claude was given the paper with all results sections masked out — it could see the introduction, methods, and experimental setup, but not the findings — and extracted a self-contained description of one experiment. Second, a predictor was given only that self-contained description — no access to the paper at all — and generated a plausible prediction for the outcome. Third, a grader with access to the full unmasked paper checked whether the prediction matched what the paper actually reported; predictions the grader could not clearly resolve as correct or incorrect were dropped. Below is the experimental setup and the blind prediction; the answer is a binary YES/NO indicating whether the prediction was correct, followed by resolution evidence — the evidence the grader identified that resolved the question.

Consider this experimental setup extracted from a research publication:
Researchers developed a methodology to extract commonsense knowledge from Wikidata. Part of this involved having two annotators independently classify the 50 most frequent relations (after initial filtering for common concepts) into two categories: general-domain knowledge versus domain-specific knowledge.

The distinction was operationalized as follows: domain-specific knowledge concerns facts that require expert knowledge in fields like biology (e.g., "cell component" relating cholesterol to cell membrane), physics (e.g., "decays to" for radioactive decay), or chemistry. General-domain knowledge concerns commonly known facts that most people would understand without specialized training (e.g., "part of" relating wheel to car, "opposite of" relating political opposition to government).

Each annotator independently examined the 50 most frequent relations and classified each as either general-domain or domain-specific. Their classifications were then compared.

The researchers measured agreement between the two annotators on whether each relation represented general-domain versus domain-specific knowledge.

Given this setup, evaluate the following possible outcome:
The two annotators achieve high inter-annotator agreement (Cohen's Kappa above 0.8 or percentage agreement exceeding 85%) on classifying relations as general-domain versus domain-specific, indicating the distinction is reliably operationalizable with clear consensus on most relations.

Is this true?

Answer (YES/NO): YES